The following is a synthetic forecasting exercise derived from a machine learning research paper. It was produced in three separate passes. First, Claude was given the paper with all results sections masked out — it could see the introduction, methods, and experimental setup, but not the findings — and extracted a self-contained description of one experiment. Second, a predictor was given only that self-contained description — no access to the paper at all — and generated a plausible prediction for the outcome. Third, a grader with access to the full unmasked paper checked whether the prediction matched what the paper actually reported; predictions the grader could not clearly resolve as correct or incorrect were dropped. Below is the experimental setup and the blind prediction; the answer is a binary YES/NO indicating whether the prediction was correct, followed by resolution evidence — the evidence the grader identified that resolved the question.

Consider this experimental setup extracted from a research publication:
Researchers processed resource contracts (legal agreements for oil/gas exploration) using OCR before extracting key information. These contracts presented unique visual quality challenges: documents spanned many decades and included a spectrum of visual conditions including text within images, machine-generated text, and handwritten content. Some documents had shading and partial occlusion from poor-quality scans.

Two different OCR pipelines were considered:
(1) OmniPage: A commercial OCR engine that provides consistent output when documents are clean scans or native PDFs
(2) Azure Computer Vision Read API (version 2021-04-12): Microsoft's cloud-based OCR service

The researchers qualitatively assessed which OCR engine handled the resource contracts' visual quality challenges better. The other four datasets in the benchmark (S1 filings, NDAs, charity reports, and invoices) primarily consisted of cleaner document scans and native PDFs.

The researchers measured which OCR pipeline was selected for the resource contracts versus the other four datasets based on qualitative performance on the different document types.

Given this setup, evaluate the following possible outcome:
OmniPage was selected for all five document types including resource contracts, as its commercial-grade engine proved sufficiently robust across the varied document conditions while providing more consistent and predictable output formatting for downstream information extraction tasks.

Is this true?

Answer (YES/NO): NO